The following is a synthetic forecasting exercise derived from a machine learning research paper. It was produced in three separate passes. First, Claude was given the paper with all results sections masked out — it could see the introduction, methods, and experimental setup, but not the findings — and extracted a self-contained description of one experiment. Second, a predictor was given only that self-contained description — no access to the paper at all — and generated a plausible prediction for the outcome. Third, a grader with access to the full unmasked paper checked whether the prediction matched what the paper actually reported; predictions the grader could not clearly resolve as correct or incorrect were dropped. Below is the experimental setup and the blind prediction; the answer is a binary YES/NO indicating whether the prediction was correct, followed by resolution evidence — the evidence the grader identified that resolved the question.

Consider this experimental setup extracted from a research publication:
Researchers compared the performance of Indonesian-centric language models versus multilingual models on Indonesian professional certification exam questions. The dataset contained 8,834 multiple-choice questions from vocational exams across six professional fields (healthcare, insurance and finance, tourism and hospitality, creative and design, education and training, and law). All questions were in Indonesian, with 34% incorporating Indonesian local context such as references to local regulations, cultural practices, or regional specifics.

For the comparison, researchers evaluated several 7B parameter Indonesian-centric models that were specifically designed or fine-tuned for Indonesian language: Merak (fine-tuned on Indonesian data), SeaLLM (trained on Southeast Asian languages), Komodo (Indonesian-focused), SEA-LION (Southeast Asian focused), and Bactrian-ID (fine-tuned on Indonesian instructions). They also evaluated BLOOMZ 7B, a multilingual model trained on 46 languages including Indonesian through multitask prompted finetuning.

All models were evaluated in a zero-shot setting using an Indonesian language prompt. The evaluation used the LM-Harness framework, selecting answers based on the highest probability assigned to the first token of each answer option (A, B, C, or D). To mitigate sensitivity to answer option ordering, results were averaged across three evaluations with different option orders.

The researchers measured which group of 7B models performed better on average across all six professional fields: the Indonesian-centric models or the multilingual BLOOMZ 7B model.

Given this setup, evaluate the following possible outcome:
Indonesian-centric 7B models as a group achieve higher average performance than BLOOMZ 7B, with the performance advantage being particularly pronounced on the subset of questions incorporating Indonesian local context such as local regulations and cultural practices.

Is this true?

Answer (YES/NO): NO